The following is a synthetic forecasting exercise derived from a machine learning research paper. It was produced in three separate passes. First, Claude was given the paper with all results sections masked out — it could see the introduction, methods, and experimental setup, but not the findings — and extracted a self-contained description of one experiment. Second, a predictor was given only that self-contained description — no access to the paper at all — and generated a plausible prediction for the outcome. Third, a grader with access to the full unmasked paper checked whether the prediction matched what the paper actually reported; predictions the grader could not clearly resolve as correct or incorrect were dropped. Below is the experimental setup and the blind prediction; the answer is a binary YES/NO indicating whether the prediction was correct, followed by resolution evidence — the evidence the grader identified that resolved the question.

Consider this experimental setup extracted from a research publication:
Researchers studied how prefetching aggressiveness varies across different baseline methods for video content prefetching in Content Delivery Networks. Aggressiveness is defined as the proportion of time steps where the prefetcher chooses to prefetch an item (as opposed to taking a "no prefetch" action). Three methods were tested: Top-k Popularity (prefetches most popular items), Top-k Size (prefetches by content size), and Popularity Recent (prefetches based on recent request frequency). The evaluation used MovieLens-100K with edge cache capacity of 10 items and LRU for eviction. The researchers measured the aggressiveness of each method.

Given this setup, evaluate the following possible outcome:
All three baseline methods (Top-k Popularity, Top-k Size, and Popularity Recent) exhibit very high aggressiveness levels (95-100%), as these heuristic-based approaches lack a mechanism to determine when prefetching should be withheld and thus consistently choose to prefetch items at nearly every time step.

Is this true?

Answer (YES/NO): NO